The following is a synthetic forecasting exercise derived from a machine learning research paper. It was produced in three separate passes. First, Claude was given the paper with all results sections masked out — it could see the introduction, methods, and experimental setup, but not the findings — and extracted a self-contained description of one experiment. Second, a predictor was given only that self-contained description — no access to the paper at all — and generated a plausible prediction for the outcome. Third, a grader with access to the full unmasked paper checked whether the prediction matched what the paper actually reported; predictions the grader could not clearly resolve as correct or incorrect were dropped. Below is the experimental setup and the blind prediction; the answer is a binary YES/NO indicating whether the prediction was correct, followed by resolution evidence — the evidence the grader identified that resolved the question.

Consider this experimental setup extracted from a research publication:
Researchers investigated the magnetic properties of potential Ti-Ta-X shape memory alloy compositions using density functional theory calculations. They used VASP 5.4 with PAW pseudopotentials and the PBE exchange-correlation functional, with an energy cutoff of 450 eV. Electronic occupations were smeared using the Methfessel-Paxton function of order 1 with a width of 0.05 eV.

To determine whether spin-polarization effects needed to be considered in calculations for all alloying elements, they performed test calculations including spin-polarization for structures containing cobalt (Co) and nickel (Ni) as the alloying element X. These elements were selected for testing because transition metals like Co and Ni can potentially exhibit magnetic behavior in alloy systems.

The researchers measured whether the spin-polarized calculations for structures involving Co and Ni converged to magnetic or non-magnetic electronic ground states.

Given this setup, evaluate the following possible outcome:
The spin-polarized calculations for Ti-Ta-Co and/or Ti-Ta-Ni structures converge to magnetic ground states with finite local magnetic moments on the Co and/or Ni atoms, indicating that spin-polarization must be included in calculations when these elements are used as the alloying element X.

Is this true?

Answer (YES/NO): NO